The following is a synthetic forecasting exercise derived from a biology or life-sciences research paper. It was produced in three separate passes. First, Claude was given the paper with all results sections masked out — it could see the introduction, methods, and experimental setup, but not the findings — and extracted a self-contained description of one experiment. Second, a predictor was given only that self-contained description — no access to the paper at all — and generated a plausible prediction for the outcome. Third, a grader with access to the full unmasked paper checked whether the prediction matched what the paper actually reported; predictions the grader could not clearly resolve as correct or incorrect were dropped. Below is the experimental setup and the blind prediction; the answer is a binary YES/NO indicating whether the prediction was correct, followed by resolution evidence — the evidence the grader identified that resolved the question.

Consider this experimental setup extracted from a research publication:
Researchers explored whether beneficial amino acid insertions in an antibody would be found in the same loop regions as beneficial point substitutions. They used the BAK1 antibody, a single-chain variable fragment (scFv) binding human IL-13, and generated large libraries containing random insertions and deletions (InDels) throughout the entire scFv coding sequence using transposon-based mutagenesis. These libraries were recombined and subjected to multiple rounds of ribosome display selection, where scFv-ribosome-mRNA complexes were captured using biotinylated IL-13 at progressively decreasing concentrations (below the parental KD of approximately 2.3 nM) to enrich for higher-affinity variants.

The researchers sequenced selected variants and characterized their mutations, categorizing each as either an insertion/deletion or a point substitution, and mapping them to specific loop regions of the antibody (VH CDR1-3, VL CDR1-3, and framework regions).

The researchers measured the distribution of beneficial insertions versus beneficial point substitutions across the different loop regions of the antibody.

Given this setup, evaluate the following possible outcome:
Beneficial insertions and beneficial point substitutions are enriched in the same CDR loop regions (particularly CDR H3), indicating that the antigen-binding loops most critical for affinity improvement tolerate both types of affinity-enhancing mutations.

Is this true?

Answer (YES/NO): NO